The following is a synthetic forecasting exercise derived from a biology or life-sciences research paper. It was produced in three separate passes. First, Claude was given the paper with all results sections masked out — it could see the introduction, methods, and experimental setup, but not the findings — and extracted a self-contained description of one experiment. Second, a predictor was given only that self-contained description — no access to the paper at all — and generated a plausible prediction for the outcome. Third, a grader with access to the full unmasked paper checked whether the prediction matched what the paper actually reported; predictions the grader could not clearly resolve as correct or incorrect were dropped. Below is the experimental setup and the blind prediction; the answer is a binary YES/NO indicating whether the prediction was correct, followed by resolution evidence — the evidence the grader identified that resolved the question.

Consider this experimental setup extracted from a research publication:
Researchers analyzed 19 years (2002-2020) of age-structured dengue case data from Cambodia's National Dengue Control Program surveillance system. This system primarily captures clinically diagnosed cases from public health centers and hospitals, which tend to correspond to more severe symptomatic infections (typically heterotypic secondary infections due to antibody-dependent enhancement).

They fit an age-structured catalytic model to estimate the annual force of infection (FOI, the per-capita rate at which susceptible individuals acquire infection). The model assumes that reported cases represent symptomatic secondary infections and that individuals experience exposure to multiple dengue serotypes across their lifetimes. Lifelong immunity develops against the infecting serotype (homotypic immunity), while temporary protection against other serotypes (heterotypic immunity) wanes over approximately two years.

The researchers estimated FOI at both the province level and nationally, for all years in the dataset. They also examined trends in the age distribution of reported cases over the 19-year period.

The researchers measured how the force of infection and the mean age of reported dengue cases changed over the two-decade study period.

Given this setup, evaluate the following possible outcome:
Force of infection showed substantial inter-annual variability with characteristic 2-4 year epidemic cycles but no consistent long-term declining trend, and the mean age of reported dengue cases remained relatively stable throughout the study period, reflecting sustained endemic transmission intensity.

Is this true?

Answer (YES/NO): NO